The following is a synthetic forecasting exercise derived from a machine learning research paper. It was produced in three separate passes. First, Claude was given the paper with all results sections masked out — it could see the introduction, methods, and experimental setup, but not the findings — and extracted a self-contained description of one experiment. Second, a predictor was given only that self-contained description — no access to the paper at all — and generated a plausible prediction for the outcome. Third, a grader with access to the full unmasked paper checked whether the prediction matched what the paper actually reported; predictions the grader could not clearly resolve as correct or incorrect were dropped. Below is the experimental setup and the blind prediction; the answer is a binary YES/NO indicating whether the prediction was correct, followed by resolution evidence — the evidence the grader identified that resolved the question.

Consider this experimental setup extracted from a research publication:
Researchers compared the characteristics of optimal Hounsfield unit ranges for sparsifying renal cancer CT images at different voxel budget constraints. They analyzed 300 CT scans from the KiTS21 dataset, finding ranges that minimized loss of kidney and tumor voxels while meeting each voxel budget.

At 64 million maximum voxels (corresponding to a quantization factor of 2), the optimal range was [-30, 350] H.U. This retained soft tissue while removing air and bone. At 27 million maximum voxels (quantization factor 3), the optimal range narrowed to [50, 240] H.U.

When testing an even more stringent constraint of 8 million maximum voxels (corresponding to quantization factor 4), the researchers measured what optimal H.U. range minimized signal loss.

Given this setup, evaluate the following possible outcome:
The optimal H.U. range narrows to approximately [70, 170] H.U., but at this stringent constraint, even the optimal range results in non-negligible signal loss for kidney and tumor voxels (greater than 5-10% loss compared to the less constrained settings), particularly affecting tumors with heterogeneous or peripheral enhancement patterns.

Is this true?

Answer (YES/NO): NO